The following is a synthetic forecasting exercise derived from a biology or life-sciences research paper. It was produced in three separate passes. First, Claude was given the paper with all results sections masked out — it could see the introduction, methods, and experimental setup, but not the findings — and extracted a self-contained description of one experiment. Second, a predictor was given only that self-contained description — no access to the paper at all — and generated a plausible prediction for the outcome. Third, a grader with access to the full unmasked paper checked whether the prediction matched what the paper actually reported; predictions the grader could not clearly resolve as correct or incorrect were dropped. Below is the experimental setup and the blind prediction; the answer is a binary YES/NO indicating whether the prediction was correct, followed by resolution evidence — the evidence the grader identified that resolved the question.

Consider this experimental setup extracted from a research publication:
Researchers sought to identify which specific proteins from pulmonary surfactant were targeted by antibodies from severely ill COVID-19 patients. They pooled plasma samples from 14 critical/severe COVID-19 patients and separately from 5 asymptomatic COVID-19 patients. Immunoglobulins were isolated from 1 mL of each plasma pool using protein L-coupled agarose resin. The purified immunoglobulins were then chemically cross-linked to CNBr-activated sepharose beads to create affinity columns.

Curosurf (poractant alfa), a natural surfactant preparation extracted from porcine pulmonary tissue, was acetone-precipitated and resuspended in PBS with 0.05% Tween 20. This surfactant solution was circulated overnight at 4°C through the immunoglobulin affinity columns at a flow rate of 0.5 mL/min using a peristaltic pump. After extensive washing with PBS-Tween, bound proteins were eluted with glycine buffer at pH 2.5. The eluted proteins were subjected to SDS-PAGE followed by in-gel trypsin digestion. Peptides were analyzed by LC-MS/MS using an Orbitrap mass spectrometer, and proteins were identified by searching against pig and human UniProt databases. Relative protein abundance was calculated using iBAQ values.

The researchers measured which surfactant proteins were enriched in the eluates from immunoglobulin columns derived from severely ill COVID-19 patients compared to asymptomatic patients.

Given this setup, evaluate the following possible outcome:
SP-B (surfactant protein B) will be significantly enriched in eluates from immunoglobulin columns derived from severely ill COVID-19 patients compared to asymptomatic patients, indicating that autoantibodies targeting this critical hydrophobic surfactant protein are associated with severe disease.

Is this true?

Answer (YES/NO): YES